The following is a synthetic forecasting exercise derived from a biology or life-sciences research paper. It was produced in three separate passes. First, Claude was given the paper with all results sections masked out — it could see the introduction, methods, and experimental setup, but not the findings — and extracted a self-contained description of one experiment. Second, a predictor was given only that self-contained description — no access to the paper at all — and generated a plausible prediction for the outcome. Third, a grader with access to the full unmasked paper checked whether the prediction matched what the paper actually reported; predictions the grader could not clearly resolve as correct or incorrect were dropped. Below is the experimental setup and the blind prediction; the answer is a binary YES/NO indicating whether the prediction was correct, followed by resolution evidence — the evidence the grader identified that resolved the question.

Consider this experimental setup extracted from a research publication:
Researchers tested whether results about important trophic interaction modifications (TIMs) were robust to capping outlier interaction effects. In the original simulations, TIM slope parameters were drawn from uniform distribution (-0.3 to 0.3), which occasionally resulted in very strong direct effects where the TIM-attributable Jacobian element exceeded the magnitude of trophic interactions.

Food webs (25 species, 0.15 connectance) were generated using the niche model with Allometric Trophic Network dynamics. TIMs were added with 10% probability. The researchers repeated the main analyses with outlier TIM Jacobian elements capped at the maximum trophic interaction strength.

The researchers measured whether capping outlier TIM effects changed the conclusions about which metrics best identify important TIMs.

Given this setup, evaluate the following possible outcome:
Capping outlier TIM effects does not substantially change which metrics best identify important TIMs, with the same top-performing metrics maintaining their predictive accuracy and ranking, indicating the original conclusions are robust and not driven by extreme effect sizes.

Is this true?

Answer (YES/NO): YES